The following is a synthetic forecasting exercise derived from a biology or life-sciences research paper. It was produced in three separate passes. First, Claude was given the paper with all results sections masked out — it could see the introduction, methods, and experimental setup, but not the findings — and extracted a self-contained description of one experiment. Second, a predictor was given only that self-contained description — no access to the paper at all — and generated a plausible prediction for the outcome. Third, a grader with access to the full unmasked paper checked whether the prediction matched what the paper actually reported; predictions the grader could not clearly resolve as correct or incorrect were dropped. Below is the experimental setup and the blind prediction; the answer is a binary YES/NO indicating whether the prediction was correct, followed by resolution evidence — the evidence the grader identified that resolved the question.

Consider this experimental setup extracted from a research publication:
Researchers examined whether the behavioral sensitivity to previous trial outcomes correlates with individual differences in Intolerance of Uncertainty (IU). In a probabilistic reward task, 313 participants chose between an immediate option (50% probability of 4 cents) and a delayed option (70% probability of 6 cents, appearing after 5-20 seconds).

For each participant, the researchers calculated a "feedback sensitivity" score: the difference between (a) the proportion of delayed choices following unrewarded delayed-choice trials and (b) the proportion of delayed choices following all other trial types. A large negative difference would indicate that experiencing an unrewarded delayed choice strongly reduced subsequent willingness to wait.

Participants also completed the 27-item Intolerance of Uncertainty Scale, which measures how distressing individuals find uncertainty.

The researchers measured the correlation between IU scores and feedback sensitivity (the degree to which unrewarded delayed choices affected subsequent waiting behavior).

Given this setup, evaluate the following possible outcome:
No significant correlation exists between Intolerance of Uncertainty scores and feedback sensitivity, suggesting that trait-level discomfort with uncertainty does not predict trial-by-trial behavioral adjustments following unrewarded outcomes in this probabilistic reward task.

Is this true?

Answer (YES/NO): YES